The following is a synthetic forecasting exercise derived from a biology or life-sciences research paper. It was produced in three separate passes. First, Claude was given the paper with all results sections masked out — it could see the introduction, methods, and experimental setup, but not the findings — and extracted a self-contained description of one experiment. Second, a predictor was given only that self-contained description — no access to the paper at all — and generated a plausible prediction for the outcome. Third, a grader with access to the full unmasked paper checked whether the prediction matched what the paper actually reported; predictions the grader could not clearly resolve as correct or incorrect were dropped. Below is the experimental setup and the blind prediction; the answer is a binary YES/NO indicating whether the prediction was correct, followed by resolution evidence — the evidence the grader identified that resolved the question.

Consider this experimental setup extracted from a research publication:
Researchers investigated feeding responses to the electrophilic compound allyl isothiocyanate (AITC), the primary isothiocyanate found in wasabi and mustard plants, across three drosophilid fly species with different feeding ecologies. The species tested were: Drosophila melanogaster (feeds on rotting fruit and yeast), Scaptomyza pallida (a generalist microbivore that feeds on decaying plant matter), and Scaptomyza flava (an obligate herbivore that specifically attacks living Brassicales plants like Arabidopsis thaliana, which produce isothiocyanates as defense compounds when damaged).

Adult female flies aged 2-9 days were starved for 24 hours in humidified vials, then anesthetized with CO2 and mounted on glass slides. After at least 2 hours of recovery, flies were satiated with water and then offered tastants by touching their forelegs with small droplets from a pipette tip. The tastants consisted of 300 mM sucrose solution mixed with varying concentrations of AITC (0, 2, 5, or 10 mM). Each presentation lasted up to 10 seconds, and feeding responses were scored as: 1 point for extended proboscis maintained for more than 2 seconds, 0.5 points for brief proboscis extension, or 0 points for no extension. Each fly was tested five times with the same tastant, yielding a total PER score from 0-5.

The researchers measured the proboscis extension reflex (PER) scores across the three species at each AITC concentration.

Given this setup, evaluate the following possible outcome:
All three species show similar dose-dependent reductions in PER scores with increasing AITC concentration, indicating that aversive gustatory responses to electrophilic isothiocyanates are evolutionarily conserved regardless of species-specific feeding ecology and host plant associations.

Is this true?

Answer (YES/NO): NO